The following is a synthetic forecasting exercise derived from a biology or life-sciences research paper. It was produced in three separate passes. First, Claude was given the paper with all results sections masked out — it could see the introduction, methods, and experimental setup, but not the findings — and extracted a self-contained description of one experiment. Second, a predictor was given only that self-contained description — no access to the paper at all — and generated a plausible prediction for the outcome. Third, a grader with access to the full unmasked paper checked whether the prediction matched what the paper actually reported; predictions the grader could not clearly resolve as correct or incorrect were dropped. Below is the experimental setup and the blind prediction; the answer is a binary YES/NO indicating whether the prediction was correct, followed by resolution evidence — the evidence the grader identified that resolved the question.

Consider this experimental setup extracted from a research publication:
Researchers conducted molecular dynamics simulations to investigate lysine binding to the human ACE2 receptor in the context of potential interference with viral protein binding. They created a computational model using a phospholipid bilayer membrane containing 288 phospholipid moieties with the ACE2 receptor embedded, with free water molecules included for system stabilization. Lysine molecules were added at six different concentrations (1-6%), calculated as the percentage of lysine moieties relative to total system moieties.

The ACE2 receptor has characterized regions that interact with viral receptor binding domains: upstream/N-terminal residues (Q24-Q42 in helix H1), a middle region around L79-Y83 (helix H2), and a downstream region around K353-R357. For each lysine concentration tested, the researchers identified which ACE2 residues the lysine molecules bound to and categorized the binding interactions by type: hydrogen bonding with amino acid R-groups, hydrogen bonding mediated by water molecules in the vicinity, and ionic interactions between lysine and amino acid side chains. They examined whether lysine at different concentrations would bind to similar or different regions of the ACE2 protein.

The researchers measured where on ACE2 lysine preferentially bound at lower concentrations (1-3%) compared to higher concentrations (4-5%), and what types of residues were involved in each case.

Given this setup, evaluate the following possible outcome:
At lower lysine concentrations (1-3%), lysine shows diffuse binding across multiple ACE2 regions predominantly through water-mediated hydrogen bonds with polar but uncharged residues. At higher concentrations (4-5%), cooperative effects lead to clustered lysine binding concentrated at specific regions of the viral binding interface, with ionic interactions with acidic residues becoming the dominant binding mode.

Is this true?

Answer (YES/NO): NO